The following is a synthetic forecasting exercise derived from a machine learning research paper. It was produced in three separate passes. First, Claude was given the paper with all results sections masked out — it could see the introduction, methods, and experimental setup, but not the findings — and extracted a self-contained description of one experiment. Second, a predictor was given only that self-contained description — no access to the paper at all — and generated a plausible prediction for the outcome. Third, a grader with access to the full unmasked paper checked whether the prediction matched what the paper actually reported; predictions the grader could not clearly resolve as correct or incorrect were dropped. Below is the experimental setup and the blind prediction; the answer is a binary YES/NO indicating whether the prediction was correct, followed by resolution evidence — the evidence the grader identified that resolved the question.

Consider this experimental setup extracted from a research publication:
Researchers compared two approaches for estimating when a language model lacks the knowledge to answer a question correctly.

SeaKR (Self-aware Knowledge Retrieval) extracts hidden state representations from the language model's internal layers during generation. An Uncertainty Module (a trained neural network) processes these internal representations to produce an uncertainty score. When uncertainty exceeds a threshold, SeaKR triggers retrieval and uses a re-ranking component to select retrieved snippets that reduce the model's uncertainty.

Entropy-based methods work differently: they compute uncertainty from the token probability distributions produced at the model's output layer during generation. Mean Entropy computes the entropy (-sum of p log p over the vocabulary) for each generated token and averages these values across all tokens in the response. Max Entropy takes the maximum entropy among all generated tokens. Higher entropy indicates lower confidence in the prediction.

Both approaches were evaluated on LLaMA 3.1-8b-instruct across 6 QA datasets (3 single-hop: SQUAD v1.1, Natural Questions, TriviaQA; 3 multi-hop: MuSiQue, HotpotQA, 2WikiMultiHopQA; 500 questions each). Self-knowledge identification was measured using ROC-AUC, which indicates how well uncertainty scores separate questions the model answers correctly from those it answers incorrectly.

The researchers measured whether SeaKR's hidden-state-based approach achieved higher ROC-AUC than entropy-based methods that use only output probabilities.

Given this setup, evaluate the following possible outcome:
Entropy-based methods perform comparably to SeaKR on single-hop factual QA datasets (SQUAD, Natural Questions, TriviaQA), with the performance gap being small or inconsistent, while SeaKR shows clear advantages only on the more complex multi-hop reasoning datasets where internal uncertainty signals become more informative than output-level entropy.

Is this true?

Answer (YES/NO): NO